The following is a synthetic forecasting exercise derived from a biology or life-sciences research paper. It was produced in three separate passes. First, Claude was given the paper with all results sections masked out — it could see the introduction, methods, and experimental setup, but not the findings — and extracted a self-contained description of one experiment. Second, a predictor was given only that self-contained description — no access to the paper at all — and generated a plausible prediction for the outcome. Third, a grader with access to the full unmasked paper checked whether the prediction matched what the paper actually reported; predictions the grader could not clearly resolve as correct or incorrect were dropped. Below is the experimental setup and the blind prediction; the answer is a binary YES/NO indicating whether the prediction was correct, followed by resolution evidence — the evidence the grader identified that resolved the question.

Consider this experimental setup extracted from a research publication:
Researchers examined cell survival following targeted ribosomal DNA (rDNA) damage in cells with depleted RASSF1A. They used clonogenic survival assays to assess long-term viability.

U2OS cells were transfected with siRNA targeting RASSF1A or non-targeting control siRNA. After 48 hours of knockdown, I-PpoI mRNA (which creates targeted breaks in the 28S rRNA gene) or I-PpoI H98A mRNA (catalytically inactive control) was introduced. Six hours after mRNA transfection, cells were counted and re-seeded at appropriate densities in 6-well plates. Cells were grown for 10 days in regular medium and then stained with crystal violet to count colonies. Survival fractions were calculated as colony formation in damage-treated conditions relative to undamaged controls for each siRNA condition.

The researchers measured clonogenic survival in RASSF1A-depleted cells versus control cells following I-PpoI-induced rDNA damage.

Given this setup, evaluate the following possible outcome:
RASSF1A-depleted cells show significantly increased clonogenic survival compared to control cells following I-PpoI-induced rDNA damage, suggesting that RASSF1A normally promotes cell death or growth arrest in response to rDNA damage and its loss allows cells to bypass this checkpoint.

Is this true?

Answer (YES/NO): NO